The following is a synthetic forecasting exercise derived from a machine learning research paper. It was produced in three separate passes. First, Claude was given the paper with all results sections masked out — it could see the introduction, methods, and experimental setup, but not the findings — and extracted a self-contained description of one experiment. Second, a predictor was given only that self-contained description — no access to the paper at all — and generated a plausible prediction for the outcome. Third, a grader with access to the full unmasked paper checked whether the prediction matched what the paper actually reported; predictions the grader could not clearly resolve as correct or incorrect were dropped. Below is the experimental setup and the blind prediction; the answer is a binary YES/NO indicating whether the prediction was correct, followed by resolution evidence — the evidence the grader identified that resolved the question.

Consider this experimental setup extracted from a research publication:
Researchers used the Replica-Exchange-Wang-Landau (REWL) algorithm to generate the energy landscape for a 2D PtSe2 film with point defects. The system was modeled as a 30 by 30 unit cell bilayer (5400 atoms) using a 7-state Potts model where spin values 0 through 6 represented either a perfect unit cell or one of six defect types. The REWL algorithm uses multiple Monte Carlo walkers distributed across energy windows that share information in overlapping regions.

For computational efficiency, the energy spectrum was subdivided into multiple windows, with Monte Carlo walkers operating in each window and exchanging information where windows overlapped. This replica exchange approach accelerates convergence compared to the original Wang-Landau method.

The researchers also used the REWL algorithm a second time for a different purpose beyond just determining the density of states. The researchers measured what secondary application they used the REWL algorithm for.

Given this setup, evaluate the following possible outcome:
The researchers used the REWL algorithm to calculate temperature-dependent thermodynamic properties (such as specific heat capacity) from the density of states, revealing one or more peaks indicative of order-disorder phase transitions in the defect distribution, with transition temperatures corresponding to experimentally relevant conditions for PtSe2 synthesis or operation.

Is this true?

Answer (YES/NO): NO